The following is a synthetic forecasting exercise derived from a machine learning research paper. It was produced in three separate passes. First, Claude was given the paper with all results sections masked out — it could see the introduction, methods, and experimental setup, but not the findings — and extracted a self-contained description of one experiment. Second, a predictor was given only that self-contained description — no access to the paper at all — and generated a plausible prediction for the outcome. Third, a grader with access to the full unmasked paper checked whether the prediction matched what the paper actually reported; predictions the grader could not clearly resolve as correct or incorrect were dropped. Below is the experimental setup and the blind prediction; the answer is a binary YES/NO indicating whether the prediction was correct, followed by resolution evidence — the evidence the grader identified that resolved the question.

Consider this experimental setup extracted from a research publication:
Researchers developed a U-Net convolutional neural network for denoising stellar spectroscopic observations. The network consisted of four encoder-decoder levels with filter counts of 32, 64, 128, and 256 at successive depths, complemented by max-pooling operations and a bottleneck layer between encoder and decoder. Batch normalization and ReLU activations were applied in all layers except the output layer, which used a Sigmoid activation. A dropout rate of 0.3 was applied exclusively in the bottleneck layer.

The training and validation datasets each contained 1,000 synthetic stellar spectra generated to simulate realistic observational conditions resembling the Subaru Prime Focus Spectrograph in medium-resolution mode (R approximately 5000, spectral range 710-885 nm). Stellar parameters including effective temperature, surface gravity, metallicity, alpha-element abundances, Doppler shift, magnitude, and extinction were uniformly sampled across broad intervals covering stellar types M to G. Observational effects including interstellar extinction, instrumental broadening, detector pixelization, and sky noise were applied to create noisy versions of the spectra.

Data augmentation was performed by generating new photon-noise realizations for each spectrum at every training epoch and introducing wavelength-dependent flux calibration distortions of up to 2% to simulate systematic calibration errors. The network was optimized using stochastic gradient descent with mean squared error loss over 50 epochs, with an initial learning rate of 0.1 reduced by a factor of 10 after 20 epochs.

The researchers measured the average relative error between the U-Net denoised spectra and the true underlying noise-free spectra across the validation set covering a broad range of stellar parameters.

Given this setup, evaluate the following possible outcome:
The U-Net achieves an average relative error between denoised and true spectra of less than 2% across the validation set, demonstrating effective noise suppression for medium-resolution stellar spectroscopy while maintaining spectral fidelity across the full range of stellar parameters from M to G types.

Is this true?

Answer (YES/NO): YES